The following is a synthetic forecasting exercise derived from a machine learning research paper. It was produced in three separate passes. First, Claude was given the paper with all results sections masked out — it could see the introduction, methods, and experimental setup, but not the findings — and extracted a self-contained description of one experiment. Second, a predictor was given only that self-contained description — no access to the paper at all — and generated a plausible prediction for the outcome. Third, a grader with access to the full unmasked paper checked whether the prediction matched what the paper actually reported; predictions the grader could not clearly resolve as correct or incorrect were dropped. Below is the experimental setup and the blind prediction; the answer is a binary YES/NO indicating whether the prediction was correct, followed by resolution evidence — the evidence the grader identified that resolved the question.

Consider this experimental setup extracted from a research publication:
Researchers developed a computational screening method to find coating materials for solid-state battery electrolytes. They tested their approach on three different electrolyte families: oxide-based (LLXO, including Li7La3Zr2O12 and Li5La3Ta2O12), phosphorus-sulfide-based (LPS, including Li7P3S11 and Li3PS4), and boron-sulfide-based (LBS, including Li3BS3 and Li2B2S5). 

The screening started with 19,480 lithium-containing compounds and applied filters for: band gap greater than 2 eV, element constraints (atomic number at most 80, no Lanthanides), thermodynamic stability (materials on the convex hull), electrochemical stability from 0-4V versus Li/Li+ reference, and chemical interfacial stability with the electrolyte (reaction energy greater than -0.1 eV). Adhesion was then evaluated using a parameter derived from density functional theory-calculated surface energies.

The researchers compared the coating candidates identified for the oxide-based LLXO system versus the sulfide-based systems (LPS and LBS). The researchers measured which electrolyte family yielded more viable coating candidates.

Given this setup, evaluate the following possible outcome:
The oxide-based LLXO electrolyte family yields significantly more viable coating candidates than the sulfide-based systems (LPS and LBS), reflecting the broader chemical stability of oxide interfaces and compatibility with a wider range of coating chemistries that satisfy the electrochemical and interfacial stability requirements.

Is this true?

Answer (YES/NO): NO